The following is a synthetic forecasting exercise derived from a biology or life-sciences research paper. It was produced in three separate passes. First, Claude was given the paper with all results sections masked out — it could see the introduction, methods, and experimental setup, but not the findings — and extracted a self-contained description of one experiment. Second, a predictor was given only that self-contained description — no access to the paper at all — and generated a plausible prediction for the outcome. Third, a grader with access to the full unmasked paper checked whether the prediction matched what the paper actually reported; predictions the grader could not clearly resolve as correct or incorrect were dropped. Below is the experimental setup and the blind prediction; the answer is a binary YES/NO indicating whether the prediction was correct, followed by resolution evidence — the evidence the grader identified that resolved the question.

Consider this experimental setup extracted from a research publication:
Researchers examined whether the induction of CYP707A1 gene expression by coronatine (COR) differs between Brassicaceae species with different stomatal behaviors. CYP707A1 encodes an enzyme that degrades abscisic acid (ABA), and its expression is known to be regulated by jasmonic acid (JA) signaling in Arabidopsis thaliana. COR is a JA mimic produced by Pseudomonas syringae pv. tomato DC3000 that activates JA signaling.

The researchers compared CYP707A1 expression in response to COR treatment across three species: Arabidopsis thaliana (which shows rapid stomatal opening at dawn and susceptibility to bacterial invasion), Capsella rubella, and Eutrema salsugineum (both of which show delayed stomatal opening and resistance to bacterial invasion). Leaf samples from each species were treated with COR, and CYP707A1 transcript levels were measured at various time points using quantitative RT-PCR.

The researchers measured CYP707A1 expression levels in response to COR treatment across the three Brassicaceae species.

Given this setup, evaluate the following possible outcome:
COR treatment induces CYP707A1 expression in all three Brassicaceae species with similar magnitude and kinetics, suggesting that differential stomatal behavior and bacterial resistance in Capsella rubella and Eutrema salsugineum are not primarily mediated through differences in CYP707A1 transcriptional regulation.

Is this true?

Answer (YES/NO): NO